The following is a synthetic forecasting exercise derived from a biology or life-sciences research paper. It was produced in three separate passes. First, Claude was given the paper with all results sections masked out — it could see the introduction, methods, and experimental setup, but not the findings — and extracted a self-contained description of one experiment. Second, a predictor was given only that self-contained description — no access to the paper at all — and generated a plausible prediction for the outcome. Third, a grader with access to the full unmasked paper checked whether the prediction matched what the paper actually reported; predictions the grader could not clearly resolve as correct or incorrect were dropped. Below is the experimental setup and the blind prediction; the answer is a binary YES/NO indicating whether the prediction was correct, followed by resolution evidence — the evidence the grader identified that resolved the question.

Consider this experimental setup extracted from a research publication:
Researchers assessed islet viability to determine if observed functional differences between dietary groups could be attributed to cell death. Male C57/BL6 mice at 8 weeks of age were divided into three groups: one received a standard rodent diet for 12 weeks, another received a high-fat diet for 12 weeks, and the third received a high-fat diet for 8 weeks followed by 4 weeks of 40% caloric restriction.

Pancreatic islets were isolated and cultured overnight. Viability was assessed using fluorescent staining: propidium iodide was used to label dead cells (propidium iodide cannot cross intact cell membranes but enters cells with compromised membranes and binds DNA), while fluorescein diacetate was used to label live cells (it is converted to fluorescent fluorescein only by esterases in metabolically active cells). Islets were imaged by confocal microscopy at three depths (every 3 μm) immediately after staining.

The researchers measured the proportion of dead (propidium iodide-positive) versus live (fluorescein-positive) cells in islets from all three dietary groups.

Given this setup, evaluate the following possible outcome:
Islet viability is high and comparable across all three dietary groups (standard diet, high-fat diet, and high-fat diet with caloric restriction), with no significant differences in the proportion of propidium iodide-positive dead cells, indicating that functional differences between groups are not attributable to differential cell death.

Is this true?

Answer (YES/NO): YES